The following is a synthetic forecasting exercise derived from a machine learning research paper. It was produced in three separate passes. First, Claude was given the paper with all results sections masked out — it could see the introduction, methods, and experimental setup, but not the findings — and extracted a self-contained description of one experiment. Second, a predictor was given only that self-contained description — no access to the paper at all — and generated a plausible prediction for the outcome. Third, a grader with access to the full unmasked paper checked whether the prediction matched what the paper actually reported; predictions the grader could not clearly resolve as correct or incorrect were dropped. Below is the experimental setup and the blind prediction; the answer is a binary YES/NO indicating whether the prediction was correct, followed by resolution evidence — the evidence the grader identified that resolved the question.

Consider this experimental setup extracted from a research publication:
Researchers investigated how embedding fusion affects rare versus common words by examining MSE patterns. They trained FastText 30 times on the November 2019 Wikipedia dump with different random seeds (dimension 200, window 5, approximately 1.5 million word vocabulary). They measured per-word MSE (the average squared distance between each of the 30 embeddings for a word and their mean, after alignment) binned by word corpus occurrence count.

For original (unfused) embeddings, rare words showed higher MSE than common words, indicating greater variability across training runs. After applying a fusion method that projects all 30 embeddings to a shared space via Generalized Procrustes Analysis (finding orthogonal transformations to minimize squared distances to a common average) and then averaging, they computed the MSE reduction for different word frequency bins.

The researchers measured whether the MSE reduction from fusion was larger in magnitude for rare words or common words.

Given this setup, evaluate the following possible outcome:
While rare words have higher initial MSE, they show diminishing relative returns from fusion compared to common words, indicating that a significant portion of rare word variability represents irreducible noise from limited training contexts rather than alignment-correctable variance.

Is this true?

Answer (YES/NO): NO